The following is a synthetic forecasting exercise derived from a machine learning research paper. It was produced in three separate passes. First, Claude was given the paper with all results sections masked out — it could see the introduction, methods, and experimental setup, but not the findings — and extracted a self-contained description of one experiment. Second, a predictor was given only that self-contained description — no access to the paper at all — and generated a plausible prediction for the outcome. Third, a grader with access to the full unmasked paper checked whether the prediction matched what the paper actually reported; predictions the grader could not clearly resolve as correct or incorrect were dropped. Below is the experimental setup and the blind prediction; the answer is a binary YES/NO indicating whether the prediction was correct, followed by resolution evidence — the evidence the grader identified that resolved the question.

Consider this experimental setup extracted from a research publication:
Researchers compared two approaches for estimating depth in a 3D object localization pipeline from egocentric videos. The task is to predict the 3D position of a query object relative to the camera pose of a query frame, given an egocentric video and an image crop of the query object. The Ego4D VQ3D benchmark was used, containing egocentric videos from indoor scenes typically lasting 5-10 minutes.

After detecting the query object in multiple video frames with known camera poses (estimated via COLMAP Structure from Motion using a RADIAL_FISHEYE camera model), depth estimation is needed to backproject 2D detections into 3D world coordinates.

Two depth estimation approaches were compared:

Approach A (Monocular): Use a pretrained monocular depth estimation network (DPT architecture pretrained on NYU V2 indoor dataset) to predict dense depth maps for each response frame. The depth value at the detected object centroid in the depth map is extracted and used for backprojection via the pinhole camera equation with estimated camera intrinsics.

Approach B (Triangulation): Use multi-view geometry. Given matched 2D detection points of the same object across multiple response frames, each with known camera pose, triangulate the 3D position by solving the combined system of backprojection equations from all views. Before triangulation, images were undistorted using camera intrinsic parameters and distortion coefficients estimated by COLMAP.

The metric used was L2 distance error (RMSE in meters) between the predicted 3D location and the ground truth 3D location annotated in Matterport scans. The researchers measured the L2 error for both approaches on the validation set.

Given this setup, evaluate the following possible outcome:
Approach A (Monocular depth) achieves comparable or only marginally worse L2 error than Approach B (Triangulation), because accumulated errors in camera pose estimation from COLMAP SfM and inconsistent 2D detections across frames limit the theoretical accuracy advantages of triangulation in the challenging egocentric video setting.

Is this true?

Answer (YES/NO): NO